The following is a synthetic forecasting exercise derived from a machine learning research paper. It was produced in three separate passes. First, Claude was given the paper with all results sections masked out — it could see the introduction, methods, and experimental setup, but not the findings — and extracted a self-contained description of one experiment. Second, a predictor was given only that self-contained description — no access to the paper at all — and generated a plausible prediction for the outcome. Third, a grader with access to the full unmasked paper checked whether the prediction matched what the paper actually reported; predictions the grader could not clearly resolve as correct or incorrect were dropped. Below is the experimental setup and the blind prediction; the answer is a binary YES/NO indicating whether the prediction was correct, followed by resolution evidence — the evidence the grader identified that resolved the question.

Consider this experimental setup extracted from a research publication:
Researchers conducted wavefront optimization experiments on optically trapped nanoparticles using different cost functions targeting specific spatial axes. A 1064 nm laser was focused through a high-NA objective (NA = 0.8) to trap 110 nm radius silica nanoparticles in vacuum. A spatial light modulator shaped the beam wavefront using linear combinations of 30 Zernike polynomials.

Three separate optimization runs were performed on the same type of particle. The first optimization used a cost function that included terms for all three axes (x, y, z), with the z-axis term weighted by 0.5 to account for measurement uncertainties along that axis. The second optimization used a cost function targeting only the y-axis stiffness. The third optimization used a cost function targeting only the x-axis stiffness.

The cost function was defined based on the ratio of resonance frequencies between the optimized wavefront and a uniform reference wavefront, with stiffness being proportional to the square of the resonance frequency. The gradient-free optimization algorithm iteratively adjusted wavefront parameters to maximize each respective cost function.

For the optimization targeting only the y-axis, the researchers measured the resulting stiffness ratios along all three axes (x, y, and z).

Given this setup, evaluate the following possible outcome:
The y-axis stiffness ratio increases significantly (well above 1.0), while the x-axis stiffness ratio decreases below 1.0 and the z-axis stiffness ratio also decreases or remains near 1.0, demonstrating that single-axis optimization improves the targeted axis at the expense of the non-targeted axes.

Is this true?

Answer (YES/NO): NO